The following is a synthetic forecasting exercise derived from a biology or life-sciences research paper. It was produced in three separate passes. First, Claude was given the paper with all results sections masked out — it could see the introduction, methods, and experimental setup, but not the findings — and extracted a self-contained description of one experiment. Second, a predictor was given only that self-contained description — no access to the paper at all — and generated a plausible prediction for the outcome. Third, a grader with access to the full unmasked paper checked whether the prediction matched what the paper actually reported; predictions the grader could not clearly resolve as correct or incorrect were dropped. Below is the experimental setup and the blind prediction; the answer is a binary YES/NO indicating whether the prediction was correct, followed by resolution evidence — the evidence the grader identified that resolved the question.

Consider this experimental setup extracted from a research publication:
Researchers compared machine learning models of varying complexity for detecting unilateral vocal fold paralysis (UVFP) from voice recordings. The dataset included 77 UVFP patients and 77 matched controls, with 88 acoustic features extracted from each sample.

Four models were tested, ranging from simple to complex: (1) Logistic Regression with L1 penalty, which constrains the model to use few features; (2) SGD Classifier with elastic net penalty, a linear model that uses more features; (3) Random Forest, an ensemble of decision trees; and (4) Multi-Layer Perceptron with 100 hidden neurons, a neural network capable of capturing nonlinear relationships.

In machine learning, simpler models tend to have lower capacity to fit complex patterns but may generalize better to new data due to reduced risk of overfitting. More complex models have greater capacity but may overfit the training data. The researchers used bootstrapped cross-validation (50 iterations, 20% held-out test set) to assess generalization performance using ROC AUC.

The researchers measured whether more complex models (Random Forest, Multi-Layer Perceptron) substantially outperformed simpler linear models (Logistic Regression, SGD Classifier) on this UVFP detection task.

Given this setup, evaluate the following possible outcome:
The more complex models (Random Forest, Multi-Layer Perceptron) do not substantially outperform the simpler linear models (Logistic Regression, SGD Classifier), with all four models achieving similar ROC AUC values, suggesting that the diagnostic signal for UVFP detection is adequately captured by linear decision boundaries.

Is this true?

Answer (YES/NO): YES